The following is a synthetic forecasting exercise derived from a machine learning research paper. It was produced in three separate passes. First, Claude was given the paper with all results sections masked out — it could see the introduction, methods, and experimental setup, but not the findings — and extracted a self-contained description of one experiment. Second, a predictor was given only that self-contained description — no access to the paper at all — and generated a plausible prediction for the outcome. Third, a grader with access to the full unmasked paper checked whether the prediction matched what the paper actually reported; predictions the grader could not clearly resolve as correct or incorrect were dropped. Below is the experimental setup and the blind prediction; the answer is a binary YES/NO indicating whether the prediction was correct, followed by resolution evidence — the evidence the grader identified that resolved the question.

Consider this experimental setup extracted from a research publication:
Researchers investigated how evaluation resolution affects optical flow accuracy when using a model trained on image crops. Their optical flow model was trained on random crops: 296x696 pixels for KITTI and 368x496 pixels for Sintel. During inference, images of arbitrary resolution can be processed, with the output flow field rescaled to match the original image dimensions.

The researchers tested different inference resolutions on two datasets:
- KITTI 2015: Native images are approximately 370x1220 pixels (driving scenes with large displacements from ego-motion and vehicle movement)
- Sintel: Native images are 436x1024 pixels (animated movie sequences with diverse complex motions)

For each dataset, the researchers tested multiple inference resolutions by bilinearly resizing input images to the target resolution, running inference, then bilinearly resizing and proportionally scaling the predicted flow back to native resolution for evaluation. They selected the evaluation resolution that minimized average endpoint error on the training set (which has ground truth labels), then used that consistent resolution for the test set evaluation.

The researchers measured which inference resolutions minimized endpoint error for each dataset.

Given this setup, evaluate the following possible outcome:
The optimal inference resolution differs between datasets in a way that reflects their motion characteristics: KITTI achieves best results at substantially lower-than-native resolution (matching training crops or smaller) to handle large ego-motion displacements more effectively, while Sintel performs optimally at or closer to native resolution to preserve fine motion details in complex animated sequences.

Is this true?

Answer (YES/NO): NO